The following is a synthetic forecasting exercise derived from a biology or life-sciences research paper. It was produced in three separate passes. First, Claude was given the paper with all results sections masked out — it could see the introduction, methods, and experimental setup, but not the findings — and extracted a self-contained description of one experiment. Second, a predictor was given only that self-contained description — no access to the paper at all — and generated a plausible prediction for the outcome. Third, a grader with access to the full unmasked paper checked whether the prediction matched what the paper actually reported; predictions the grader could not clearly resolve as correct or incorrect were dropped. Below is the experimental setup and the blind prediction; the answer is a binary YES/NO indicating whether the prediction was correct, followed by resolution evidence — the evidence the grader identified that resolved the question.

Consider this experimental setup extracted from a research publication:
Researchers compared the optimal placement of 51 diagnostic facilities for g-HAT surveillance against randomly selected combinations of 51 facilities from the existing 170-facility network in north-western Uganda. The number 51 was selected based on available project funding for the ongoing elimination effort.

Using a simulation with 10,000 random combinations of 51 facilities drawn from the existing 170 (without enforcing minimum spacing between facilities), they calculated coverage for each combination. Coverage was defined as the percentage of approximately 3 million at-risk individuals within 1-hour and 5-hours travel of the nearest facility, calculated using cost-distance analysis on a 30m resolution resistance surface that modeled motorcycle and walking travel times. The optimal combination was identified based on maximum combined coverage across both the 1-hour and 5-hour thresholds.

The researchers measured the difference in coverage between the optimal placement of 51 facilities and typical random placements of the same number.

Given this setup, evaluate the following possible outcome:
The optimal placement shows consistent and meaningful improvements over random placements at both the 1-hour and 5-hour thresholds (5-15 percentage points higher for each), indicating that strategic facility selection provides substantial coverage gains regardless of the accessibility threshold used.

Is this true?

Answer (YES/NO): NO